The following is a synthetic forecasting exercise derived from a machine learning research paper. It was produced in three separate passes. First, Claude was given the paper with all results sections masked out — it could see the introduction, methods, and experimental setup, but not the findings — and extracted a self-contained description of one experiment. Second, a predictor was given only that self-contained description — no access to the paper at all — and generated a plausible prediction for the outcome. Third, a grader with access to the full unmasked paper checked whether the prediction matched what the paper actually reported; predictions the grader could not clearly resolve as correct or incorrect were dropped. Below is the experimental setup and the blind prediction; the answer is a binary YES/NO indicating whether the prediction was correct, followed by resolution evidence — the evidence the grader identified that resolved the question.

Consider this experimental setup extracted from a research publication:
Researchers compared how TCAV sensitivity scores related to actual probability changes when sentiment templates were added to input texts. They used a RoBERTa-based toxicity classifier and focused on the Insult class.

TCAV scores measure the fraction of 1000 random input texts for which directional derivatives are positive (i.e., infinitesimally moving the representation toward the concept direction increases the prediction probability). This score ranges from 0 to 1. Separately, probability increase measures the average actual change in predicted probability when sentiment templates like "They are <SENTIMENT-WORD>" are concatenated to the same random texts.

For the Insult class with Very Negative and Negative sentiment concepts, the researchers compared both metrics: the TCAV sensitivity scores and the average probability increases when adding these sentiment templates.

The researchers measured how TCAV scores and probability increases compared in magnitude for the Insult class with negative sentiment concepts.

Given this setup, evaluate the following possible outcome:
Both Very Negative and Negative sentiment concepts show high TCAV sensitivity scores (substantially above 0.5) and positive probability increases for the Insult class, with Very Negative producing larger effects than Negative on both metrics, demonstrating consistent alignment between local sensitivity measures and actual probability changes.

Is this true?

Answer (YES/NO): YES